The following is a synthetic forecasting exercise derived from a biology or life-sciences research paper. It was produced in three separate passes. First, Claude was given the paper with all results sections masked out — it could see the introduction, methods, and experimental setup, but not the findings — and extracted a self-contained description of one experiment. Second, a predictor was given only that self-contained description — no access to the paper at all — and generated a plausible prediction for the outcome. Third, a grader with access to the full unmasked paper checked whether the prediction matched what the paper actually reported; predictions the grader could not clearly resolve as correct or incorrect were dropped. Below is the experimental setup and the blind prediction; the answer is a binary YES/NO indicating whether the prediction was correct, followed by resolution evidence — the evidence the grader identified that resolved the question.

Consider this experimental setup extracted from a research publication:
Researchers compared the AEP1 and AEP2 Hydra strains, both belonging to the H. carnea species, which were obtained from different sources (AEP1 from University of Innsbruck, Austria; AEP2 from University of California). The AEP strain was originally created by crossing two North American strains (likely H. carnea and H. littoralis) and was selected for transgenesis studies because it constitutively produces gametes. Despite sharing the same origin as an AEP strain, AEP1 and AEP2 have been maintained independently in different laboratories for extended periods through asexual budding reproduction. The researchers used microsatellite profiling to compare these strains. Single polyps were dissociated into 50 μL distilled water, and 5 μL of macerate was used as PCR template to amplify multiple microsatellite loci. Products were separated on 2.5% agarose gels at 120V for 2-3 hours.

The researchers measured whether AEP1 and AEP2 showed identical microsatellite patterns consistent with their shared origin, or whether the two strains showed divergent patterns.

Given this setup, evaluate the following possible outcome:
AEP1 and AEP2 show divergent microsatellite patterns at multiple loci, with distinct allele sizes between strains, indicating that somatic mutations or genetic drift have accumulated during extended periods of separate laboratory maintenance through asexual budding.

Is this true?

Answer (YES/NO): NO